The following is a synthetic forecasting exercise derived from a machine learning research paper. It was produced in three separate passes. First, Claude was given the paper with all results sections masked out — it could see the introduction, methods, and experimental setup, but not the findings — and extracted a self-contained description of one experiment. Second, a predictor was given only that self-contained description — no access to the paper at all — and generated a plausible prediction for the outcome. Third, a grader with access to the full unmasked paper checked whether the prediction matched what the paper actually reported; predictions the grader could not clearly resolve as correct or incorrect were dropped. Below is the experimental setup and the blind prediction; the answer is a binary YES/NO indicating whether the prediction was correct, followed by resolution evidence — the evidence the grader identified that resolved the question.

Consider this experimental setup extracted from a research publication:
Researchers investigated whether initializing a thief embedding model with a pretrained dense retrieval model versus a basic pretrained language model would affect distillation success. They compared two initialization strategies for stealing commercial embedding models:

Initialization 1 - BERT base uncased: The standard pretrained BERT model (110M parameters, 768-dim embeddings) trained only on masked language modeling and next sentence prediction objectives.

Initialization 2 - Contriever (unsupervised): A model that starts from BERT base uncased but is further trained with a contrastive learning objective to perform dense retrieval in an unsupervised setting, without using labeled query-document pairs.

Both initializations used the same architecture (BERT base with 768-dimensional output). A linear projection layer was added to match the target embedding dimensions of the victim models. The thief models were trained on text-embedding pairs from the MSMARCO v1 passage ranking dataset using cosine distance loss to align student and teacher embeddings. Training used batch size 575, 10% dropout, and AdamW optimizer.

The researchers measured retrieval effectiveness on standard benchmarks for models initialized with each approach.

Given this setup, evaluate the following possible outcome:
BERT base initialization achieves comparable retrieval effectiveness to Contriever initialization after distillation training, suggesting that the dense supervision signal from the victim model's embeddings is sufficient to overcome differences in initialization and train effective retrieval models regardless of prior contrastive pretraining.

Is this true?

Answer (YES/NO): NO